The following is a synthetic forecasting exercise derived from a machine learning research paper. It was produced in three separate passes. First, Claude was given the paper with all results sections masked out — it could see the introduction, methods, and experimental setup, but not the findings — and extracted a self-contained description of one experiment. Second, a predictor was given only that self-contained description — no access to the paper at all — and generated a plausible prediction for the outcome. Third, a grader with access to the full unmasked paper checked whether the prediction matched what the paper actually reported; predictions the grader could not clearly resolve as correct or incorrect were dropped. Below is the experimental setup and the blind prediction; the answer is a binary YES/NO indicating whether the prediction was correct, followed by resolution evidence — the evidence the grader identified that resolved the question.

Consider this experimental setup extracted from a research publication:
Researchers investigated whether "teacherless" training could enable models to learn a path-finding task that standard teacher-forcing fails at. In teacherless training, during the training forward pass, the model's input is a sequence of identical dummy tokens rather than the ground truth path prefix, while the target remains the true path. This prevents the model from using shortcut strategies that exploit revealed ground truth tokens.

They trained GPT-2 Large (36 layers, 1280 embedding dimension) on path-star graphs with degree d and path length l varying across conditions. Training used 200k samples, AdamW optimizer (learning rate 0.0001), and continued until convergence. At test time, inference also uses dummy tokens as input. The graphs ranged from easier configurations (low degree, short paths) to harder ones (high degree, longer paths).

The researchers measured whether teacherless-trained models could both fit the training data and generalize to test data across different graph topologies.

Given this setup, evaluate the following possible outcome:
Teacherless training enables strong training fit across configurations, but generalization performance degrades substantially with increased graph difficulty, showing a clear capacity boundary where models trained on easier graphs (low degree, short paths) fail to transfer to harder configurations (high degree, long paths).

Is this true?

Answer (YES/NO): NO